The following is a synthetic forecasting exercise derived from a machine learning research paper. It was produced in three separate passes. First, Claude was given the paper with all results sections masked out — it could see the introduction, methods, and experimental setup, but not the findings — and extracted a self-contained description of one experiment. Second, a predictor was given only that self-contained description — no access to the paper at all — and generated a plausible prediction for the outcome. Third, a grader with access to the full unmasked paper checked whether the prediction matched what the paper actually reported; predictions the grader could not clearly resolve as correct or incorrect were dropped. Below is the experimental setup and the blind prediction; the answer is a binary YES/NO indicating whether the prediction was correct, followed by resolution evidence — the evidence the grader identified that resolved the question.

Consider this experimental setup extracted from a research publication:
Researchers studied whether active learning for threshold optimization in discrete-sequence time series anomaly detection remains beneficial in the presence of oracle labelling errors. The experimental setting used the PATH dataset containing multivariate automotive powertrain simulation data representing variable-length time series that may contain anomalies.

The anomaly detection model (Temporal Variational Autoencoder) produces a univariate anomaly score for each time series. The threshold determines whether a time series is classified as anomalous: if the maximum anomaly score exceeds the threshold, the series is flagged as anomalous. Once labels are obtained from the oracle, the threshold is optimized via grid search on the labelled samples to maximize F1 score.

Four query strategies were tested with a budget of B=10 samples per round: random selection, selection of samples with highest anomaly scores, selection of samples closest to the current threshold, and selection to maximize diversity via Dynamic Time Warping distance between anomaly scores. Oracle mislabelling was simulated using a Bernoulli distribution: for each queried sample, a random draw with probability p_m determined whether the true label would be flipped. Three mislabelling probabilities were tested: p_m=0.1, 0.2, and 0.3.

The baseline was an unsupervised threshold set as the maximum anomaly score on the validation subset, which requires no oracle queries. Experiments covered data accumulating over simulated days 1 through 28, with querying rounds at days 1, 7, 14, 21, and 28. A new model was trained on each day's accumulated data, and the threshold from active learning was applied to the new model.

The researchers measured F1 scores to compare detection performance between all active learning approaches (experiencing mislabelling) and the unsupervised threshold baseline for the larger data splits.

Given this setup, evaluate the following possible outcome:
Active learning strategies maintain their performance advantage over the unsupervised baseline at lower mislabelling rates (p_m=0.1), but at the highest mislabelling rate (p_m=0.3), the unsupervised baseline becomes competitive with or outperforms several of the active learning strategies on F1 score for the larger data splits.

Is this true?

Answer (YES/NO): NO